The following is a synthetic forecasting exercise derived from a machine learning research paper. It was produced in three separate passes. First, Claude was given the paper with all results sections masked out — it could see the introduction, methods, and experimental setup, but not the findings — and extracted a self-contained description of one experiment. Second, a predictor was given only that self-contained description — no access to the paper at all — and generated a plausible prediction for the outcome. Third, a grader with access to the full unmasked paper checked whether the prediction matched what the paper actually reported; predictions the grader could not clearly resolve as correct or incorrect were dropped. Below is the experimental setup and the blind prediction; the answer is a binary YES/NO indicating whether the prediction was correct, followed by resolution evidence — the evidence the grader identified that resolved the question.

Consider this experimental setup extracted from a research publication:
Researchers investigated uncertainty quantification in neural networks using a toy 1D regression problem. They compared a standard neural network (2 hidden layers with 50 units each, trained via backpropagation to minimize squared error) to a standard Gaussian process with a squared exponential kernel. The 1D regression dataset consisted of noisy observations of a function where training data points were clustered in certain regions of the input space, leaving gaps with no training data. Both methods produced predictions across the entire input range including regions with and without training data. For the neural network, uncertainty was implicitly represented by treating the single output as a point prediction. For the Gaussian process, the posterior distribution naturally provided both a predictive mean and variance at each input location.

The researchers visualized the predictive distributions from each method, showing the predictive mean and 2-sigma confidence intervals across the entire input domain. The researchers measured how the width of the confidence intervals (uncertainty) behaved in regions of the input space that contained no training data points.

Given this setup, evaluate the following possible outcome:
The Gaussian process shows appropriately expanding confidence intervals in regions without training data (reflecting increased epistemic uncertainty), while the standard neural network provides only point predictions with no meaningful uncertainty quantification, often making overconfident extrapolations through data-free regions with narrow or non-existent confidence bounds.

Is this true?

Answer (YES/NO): NO